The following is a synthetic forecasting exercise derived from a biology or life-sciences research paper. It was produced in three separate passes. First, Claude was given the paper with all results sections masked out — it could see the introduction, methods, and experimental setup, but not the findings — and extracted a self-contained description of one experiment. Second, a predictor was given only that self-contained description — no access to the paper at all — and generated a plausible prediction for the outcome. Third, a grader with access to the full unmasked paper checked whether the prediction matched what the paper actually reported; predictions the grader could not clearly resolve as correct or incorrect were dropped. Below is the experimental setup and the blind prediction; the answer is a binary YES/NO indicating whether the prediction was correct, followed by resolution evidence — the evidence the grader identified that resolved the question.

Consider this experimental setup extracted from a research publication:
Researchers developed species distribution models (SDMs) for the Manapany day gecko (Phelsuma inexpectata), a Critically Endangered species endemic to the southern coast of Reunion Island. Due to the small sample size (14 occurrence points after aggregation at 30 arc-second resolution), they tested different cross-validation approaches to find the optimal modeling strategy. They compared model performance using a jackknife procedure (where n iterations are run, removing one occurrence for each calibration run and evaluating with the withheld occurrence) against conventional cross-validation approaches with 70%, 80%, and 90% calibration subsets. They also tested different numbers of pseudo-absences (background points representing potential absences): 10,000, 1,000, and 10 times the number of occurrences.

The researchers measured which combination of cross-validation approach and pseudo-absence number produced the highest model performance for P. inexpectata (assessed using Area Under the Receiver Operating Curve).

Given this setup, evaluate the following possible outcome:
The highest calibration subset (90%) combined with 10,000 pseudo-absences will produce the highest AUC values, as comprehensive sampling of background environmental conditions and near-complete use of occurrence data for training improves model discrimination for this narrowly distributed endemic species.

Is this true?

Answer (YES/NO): NO